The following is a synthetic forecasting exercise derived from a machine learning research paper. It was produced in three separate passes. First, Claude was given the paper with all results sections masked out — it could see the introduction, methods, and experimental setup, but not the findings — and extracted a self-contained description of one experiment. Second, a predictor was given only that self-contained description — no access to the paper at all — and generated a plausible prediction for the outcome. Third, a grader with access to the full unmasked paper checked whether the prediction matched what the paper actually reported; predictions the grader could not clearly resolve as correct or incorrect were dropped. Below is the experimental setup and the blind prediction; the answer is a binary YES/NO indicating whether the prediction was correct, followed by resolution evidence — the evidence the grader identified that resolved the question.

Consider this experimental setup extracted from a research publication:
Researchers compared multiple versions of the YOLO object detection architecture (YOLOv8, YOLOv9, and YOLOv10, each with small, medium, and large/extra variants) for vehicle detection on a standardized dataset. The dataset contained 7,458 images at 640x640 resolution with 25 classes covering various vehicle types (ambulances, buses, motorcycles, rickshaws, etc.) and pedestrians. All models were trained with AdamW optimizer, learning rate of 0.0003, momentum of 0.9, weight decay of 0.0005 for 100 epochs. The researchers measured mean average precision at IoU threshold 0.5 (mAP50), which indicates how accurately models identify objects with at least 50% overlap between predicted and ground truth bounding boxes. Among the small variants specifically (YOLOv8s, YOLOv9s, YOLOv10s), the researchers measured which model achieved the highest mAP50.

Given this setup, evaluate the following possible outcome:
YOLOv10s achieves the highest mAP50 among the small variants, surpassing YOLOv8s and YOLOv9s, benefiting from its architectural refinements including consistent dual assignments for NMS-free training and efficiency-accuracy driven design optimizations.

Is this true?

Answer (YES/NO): YES